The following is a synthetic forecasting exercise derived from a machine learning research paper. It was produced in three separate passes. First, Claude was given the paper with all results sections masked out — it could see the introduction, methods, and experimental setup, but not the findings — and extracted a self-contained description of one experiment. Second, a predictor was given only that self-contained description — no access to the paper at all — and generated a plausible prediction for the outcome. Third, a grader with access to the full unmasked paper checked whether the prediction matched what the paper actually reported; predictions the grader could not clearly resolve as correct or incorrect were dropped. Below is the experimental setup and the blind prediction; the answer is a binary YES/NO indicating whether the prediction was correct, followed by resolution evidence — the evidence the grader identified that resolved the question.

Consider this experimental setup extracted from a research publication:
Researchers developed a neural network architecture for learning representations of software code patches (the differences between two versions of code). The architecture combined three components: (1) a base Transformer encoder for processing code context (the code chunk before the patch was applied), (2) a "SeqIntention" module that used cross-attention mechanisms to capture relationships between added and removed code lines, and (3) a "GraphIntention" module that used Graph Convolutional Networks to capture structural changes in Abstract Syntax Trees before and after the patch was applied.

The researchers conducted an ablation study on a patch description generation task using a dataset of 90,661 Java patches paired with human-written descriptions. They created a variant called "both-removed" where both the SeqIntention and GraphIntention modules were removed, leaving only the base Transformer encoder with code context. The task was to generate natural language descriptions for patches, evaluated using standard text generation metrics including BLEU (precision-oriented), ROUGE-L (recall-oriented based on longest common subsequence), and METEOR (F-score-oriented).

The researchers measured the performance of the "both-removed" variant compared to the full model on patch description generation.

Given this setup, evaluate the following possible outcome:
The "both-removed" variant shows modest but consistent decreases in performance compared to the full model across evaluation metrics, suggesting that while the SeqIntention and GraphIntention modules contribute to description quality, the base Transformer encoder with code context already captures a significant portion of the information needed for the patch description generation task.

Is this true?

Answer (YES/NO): NO